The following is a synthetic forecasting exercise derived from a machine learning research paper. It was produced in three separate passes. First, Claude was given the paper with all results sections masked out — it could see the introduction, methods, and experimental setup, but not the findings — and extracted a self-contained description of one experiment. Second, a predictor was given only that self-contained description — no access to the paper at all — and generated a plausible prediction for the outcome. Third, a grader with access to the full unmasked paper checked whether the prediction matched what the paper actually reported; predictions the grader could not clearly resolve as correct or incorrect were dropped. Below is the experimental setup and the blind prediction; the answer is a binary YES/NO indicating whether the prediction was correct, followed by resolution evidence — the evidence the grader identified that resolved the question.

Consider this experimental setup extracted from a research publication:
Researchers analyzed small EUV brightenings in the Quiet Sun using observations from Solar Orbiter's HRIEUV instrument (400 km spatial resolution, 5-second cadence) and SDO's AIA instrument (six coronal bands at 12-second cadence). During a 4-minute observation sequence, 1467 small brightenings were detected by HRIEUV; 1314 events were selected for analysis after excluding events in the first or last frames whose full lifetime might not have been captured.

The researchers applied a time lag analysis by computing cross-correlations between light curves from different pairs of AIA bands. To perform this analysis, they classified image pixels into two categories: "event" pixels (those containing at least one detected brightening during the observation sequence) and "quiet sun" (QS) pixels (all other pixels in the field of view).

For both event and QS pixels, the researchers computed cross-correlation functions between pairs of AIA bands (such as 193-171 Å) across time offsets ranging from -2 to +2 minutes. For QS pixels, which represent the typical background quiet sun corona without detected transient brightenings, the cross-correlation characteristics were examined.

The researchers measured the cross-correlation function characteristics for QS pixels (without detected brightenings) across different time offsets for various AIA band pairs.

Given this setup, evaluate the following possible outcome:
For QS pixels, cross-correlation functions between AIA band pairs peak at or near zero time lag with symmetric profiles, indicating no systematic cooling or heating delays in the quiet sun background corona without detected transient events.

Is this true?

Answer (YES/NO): NO